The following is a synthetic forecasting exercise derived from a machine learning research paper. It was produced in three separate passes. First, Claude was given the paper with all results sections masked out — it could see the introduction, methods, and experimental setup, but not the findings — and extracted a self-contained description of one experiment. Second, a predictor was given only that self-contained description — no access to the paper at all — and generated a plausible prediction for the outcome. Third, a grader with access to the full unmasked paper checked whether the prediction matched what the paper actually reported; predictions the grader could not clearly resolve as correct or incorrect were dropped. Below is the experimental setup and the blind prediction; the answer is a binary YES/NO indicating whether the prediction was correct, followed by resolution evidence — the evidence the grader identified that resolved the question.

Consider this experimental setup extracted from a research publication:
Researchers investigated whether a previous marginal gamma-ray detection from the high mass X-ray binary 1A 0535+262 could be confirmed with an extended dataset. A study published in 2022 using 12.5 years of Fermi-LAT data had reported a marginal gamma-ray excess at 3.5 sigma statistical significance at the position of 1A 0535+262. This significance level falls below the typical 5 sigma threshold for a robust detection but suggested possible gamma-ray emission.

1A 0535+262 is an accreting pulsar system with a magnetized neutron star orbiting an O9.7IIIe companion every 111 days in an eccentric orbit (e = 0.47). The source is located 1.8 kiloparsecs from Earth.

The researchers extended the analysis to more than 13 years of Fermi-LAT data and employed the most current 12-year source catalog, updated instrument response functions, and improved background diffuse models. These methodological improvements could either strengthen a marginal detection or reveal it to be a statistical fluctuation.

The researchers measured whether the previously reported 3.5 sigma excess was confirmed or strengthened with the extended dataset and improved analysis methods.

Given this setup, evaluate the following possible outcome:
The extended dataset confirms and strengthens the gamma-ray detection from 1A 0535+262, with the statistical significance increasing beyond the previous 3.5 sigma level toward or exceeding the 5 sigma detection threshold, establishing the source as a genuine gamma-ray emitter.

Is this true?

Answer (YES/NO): NO